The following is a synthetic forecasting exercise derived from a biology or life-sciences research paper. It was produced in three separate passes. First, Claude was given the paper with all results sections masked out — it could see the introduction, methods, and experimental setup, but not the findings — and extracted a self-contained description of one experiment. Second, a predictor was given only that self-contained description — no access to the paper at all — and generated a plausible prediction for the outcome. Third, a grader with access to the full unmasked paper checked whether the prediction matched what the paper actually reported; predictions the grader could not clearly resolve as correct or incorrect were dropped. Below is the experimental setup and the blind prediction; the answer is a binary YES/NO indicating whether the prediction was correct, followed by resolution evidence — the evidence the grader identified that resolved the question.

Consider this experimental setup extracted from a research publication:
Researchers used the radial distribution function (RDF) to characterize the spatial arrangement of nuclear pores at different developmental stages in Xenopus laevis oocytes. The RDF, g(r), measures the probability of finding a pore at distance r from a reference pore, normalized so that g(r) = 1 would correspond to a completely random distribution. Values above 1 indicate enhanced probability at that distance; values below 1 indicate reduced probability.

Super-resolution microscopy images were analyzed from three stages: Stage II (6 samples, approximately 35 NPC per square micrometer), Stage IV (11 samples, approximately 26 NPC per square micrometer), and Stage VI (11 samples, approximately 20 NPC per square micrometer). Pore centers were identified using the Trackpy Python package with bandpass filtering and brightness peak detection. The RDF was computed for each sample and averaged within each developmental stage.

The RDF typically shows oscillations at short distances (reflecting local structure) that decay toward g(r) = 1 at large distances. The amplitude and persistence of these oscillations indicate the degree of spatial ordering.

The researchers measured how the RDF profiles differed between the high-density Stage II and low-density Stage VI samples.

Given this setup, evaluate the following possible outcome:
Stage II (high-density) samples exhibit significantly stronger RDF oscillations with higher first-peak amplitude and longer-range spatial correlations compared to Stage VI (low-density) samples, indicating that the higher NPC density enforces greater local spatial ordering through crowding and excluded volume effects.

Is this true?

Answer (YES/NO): YES